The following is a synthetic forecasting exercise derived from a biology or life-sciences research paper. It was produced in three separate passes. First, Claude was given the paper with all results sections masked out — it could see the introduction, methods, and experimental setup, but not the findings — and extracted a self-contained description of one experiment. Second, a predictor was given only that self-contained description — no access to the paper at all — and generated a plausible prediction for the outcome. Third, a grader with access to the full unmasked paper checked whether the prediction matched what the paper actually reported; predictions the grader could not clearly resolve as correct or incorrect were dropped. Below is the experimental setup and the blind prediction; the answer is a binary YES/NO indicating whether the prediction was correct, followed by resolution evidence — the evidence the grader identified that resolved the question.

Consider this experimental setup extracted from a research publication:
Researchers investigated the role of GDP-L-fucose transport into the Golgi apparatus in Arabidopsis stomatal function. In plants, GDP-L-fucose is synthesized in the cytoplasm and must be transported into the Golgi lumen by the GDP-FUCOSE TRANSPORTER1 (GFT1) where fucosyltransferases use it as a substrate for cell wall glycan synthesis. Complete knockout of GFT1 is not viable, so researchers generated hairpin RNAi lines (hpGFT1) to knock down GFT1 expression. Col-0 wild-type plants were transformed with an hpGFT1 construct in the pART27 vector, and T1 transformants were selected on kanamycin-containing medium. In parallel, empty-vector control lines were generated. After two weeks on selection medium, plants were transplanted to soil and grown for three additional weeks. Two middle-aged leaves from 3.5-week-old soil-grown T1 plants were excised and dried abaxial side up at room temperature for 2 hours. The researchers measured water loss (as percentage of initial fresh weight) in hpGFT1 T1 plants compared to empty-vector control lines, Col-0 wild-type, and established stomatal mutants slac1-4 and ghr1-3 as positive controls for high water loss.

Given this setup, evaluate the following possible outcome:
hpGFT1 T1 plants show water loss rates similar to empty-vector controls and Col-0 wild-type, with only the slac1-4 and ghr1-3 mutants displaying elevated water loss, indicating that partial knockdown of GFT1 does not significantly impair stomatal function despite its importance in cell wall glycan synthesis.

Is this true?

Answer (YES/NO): NO